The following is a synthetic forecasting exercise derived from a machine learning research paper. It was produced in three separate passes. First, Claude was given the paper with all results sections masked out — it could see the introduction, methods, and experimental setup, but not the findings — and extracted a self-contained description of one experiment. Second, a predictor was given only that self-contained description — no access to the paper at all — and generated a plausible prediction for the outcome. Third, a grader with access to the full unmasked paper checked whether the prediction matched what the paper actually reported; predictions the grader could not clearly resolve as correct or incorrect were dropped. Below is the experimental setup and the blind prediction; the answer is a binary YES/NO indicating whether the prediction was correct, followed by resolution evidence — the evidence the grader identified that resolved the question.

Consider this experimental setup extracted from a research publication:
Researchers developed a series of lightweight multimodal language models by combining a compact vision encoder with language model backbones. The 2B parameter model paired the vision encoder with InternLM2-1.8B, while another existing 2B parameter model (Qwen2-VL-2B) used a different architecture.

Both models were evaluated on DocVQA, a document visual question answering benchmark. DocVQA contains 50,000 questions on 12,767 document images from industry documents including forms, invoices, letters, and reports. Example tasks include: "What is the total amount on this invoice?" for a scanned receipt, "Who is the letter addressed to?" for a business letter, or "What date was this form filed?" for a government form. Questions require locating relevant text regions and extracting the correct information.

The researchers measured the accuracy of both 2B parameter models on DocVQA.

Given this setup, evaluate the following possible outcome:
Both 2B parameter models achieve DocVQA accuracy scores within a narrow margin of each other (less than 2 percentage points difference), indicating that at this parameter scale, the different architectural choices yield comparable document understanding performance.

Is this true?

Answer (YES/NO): NO